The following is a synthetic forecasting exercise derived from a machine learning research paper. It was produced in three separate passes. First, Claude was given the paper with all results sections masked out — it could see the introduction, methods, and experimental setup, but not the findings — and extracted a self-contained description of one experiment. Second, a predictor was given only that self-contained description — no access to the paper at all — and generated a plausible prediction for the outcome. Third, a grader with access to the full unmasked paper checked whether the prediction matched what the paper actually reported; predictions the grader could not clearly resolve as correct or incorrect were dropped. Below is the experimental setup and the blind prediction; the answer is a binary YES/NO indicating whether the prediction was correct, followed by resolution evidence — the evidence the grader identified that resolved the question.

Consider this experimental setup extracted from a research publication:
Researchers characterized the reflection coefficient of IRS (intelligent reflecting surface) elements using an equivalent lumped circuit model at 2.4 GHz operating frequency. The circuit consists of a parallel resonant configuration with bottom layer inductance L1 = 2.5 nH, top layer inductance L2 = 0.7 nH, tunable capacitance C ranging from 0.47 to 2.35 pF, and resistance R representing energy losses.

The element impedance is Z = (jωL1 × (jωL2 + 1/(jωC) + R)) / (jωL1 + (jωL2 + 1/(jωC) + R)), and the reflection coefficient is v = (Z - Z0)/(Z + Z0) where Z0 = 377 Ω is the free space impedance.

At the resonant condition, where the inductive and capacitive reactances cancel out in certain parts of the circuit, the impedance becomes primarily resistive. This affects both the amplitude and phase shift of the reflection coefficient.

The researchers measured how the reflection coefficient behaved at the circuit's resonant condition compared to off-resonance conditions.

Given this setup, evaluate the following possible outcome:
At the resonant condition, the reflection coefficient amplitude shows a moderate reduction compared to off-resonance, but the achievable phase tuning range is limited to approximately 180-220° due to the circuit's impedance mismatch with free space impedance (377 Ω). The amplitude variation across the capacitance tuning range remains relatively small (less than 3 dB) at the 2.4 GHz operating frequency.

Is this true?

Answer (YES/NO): NO